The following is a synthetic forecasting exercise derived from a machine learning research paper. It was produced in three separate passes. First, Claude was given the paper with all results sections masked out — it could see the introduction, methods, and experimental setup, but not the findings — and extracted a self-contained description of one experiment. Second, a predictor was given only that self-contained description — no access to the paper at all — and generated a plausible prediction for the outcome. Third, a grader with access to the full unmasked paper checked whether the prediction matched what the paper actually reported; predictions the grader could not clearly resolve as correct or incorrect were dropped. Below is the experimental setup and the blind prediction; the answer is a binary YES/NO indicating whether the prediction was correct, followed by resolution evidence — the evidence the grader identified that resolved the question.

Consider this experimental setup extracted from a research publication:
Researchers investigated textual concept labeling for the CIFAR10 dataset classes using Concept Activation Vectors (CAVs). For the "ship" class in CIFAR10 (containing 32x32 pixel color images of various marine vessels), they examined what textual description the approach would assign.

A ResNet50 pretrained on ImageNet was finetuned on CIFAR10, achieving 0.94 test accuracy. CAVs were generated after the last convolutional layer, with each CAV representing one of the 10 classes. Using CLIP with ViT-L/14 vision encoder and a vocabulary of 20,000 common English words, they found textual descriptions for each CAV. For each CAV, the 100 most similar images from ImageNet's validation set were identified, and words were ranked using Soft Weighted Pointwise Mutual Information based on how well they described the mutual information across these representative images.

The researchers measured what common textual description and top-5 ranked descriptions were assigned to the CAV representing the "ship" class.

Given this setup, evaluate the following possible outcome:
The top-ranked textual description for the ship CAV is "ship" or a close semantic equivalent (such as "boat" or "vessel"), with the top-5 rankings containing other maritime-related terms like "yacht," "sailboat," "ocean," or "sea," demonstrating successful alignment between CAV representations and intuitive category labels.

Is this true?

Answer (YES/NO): NO